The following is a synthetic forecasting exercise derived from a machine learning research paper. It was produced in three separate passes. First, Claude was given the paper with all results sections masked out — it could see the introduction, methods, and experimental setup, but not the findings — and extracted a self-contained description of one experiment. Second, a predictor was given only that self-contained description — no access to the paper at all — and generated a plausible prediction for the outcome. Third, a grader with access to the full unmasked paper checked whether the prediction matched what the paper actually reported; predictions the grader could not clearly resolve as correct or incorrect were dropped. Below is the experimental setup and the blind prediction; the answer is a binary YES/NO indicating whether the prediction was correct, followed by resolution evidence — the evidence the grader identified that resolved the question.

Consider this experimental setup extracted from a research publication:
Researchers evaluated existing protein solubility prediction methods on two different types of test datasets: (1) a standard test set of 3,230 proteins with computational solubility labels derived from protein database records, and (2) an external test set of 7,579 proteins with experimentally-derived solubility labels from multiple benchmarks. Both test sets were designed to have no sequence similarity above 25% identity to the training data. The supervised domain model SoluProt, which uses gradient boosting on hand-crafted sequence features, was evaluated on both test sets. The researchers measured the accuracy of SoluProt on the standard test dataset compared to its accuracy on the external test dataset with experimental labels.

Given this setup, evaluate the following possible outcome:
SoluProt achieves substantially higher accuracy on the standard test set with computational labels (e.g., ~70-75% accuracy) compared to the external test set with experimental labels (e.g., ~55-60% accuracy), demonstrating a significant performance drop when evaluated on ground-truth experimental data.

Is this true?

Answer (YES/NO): NO